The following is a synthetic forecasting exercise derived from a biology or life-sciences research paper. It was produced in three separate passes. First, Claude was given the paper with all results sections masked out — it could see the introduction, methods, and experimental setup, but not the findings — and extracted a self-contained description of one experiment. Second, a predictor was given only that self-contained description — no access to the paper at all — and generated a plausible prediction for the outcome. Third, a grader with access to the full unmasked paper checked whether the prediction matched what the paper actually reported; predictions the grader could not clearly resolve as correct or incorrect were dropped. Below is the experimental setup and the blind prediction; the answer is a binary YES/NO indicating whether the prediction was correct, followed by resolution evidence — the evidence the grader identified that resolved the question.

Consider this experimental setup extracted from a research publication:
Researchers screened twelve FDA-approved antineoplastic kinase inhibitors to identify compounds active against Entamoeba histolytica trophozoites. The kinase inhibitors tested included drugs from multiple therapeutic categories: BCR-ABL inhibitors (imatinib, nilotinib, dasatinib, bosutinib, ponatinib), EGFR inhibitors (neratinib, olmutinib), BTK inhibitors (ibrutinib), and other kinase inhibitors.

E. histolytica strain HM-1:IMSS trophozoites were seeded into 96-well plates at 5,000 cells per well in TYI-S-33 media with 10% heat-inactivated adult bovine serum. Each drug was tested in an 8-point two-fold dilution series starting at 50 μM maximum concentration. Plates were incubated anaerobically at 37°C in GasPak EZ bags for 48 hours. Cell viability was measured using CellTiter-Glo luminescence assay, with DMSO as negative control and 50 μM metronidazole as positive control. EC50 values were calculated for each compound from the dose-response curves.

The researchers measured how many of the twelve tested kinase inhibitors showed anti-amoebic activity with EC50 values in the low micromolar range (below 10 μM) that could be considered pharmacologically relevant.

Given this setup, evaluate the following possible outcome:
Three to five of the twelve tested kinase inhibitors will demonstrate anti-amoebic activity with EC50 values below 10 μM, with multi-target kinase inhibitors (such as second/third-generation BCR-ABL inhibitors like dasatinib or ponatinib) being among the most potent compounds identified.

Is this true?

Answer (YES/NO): YES